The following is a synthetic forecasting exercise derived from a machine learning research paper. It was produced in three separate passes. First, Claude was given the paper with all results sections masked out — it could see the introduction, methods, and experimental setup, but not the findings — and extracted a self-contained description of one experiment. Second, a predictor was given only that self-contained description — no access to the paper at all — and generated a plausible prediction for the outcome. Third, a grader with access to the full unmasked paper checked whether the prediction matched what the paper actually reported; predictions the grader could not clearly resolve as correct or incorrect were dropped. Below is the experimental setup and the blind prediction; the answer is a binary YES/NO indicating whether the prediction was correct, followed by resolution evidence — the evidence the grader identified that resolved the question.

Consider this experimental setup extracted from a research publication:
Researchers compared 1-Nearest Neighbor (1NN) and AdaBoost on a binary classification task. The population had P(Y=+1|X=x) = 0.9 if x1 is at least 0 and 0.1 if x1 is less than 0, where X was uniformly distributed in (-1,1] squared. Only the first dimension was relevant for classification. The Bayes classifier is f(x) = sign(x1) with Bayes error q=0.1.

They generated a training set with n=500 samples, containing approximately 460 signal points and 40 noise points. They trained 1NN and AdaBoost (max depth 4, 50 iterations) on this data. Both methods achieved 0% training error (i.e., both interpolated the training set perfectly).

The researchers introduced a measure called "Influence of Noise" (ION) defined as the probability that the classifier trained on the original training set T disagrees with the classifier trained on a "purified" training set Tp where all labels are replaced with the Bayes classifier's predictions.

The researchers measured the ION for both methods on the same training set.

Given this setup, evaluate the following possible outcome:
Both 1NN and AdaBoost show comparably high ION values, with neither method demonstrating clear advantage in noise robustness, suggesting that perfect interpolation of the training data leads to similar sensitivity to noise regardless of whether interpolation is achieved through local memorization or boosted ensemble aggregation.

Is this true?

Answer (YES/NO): NO